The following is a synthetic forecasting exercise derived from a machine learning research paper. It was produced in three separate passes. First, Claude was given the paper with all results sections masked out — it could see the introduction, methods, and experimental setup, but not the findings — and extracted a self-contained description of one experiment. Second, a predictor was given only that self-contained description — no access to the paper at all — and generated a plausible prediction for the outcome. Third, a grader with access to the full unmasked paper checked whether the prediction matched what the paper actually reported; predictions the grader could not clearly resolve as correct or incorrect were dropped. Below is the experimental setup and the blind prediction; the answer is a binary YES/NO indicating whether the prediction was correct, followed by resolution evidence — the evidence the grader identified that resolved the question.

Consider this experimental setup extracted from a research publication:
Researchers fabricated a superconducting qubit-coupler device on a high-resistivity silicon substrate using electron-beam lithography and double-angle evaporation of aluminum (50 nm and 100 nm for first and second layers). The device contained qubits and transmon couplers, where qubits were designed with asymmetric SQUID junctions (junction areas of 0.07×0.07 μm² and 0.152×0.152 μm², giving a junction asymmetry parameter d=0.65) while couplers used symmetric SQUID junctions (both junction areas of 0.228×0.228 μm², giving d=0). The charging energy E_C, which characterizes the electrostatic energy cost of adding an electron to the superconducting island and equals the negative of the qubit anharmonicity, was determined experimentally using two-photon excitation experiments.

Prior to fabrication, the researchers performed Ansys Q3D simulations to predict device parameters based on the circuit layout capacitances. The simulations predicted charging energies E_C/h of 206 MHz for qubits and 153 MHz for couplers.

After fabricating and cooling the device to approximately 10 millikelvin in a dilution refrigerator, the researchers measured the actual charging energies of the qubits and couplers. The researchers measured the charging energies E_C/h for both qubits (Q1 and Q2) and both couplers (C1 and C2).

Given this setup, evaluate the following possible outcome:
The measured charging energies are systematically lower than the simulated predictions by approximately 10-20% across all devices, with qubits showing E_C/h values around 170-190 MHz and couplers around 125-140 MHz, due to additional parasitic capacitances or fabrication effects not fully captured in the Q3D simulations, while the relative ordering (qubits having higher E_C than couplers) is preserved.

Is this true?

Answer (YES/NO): NO